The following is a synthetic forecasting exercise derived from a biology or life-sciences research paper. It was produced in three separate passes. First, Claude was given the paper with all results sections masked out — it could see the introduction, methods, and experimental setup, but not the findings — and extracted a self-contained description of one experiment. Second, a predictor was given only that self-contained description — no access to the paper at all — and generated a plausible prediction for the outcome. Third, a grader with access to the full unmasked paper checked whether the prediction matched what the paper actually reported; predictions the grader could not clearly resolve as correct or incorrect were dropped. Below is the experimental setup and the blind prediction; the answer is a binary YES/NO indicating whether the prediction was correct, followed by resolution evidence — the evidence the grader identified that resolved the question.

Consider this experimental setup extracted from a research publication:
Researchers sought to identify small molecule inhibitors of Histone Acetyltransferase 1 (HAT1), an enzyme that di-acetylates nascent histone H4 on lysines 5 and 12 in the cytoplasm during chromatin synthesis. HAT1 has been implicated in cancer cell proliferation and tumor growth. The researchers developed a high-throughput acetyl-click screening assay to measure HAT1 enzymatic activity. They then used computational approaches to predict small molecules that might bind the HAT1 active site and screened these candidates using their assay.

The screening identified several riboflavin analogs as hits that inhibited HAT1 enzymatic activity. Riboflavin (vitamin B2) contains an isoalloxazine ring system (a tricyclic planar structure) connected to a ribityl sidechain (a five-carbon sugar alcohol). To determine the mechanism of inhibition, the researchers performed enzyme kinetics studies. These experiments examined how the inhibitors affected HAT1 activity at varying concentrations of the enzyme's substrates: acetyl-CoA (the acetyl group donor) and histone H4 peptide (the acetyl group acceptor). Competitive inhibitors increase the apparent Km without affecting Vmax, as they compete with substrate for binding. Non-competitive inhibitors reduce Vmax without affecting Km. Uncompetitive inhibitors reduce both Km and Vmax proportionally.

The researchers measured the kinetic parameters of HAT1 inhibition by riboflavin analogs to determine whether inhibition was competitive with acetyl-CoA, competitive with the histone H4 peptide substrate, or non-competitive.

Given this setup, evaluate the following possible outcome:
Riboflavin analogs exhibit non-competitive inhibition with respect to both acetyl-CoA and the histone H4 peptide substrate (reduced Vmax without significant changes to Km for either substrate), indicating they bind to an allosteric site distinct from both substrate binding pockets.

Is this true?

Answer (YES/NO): NO